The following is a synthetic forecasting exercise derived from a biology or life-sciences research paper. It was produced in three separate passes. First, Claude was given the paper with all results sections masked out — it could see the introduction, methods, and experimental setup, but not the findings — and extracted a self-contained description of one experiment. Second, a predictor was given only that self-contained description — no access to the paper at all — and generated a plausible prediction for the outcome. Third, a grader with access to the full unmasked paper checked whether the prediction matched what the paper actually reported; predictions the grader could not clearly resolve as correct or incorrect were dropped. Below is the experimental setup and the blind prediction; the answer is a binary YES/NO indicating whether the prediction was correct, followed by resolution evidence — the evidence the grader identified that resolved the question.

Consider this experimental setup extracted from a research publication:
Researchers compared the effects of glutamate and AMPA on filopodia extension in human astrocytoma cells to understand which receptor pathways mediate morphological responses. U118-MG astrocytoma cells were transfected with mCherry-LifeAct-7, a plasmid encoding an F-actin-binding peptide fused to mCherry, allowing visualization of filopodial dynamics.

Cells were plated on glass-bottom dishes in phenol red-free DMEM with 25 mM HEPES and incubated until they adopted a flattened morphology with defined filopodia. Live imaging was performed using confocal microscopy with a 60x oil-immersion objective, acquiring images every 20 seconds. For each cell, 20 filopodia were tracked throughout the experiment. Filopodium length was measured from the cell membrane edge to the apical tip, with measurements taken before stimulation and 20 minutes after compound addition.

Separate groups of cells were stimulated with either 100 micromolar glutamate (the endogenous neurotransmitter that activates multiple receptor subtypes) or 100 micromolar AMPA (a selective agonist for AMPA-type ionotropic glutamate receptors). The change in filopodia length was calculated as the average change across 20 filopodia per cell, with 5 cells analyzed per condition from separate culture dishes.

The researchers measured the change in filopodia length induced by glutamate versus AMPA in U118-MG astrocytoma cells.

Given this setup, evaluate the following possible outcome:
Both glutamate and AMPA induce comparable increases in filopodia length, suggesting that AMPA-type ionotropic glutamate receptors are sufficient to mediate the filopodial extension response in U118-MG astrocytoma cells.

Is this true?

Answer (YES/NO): NO